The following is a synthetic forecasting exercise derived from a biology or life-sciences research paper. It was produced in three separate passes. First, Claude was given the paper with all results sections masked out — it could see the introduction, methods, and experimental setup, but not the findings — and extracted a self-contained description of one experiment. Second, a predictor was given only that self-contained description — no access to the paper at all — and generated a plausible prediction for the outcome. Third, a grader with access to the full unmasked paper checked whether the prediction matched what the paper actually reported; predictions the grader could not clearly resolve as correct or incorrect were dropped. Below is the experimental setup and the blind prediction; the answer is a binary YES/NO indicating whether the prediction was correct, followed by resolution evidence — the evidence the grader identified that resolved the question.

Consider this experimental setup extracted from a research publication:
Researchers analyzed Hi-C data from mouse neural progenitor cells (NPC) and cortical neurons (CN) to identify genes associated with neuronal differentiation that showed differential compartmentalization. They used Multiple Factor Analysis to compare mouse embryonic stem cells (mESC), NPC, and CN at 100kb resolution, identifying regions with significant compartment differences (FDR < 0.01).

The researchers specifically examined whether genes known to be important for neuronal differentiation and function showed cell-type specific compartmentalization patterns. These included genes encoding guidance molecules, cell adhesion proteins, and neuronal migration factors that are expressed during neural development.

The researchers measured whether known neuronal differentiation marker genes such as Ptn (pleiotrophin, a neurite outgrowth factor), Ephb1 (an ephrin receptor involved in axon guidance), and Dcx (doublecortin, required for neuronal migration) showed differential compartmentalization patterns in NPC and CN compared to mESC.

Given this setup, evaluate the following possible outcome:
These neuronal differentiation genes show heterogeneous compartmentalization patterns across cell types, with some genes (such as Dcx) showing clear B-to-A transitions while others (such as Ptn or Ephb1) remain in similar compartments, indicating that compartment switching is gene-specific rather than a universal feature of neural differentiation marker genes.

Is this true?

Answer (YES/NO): NO